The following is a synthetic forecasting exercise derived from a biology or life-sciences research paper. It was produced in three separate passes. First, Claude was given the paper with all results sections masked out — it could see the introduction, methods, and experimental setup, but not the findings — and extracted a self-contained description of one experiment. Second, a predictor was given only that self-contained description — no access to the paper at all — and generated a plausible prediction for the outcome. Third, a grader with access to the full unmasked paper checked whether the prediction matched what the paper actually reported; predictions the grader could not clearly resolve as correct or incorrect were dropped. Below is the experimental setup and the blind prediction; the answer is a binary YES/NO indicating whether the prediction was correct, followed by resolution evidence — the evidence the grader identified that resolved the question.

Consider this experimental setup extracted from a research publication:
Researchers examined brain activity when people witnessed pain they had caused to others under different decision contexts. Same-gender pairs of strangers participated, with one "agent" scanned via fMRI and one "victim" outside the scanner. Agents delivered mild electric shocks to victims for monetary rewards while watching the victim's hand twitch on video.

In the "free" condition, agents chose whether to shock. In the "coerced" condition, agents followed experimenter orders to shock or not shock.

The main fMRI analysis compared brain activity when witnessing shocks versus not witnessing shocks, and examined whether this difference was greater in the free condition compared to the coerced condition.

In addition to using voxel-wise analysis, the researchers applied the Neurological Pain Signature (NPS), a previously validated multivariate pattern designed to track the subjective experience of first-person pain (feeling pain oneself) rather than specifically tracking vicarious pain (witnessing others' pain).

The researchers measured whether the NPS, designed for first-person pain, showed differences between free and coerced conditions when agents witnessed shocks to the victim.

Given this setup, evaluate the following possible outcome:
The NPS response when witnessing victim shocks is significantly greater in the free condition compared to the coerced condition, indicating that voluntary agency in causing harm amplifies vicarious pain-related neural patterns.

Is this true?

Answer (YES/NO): YES